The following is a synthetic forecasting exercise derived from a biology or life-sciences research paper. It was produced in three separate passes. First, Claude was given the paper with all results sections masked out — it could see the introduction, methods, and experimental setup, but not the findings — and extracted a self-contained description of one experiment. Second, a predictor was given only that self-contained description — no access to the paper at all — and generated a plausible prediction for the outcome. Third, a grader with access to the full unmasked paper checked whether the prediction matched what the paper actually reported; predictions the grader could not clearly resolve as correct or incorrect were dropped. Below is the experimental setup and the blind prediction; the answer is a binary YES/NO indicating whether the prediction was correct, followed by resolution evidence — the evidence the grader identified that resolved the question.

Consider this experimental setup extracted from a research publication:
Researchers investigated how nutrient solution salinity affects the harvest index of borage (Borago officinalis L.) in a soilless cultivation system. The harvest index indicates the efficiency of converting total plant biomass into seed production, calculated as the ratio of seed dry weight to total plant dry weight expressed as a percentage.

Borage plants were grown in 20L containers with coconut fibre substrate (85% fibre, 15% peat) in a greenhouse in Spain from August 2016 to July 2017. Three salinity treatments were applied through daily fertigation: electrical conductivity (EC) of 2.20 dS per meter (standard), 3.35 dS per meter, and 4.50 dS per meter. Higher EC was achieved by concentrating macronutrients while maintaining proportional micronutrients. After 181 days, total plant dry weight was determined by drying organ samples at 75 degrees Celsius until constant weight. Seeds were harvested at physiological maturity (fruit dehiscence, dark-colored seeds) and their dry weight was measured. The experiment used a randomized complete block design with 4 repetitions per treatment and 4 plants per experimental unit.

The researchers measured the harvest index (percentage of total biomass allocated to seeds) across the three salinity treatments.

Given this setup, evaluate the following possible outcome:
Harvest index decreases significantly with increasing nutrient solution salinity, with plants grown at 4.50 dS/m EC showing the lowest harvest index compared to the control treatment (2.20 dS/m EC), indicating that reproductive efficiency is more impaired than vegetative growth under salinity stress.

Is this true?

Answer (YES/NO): NO